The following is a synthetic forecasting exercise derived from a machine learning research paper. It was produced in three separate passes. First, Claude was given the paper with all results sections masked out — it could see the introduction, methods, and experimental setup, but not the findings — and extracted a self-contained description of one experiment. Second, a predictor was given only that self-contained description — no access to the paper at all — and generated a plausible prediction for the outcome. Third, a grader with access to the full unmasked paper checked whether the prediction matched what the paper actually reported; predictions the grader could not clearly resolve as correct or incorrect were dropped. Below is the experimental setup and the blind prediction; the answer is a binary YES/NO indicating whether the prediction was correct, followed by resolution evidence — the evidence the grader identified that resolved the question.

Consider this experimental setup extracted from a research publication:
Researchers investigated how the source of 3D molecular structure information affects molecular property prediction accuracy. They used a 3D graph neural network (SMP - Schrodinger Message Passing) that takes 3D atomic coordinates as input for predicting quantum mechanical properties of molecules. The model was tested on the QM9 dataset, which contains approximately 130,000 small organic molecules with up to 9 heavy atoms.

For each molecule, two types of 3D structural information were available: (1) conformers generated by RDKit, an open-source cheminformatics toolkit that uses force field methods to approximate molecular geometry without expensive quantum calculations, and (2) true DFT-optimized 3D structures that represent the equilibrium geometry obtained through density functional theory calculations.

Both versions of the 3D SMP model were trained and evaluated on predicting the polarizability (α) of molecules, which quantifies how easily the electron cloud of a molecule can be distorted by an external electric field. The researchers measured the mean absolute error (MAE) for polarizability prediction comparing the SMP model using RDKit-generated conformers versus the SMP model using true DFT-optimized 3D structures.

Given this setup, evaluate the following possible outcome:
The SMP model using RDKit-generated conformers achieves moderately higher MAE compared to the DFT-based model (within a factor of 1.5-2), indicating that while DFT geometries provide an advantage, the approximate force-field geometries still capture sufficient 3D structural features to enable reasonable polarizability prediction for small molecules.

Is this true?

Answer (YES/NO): YES